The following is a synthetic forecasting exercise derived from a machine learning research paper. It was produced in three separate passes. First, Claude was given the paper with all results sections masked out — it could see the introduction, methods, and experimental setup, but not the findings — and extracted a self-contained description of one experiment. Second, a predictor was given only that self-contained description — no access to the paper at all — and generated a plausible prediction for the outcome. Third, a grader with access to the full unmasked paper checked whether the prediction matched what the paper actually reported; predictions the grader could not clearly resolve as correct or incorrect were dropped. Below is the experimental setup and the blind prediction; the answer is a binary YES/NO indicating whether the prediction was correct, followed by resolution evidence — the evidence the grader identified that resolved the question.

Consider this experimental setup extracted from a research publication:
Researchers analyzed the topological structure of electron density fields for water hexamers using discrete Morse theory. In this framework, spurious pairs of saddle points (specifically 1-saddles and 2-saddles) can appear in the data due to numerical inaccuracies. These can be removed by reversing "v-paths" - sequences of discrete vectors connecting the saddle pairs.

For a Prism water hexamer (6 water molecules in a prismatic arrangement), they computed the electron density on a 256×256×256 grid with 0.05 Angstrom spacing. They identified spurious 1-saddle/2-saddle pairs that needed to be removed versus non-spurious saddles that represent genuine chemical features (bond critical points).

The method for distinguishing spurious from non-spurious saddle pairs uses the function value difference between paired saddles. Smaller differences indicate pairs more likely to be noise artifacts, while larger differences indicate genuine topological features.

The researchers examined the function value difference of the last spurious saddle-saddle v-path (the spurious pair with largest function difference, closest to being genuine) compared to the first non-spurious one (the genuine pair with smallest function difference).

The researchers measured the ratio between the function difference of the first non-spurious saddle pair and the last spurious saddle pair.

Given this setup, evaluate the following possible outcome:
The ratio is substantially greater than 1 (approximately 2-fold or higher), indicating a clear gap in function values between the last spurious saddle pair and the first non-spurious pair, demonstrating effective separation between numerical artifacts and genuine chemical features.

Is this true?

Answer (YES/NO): YES